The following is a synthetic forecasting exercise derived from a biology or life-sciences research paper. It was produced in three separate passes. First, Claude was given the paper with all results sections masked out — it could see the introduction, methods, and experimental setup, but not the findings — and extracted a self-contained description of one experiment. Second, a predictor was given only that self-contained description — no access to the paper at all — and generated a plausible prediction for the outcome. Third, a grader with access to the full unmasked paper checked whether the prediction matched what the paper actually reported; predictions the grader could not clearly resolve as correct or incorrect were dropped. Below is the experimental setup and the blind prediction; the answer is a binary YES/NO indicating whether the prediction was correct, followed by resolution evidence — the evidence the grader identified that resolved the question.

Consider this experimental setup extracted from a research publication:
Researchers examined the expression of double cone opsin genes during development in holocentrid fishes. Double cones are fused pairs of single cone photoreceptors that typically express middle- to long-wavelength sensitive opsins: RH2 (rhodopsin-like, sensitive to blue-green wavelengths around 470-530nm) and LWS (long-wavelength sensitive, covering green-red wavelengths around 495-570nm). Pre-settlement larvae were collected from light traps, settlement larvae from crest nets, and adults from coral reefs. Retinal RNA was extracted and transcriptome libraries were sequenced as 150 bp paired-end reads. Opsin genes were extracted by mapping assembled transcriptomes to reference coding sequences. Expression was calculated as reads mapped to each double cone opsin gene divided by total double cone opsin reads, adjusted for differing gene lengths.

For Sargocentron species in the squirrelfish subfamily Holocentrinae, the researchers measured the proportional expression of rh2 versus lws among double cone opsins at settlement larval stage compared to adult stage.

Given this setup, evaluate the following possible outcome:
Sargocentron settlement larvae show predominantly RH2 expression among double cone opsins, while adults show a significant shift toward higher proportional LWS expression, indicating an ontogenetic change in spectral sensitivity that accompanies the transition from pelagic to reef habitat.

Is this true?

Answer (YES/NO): NO